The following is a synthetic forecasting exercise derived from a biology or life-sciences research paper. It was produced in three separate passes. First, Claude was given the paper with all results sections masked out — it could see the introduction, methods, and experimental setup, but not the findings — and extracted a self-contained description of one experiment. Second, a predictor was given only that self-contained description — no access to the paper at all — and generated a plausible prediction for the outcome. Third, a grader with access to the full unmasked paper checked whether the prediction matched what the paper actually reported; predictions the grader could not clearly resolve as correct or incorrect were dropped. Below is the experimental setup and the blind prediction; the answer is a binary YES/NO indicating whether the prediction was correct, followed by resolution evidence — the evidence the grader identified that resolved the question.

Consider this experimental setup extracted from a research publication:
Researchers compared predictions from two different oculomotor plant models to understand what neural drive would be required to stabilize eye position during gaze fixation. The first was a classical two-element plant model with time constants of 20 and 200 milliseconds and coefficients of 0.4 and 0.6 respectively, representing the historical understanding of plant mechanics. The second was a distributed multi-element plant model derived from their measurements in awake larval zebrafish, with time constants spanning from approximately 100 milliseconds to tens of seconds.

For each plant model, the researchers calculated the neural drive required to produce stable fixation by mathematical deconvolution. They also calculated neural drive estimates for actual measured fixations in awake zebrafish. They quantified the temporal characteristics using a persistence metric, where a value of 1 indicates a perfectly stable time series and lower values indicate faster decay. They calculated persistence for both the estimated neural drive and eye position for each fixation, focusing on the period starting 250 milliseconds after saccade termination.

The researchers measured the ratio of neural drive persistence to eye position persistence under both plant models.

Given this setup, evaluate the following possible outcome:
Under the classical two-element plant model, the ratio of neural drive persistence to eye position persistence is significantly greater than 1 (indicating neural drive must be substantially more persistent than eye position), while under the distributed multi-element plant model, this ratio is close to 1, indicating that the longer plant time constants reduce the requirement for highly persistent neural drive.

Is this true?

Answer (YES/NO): NO